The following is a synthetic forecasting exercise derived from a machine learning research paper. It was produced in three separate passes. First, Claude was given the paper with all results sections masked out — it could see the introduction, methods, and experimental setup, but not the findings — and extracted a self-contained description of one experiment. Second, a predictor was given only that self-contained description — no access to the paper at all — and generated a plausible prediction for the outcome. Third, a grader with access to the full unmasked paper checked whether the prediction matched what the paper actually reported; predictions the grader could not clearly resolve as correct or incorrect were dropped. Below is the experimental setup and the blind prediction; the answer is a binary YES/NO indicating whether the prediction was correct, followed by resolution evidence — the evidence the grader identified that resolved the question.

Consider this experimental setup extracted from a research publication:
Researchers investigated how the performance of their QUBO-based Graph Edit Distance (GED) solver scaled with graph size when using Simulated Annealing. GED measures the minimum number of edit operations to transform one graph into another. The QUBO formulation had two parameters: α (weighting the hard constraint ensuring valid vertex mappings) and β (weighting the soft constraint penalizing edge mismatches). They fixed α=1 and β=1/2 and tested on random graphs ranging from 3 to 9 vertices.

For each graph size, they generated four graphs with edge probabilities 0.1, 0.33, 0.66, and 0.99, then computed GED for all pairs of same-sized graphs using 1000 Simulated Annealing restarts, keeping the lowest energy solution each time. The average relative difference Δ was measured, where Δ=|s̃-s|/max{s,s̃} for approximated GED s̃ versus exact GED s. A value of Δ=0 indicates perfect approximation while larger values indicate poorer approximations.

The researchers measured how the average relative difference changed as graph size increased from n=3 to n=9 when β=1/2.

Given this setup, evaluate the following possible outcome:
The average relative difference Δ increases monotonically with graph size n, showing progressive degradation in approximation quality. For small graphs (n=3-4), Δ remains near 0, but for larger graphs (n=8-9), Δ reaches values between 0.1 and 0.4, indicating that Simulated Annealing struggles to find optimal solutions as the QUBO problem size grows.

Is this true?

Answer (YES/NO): NO